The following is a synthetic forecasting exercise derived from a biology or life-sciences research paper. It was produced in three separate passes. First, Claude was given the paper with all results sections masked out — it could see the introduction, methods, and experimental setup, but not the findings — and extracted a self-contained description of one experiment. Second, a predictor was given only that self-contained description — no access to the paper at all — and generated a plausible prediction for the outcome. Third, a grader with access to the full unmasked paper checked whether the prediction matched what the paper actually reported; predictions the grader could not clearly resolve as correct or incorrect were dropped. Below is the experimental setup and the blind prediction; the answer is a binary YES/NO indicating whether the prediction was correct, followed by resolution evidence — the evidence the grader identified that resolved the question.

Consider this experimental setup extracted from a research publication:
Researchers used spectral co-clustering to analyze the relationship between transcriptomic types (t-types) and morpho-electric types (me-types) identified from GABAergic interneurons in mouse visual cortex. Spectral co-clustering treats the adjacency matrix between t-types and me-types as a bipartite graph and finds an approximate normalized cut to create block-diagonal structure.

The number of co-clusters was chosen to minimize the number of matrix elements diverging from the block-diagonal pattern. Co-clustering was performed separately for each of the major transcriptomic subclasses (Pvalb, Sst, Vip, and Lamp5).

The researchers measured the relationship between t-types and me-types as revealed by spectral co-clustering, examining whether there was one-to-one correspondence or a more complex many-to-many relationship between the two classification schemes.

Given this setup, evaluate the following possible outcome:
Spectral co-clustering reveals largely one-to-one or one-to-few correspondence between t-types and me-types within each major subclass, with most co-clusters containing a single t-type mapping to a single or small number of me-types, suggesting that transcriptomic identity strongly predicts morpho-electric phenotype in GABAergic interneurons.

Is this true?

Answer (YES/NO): NO